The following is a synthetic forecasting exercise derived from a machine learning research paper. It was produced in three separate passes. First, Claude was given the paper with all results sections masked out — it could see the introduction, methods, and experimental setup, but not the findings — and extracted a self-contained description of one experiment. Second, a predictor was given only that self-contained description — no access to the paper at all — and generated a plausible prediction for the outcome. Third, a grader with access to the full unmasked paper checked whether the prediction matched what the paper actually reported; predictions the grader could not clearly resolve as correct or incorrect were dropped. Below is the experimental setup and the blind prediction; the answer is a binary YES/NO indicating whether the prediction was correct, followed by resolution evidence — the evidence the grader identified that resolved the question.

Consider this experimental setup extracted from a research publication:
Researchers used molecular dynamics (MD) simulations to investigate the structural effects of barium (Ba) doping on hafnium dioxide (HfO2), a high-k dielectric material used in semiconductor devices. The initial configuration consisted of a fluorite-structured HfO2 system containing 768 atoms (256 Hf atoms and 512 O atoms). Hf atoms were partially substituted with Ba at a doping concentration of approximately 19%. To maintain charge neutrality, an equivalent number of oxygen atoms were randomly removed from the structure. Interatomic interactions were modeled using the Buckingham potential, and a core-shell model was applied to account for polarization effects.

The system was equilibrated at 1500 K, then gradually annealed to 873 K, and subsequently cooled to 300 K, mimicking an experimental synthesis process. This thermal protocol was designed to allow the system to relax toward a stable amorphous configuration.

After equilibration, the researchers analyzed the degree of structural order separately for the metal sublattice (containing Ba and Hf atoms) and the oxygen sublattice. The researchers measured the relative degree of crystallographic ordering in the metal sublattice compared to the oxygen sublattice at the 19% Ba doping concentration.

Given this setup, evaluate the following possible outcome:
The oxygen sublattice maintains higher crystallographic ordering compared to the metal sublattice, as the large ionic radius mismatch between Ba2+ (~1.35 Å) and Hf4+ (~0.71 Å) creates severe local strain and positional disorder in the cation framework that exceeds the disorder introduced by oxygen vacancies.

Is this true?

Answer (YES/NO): NO